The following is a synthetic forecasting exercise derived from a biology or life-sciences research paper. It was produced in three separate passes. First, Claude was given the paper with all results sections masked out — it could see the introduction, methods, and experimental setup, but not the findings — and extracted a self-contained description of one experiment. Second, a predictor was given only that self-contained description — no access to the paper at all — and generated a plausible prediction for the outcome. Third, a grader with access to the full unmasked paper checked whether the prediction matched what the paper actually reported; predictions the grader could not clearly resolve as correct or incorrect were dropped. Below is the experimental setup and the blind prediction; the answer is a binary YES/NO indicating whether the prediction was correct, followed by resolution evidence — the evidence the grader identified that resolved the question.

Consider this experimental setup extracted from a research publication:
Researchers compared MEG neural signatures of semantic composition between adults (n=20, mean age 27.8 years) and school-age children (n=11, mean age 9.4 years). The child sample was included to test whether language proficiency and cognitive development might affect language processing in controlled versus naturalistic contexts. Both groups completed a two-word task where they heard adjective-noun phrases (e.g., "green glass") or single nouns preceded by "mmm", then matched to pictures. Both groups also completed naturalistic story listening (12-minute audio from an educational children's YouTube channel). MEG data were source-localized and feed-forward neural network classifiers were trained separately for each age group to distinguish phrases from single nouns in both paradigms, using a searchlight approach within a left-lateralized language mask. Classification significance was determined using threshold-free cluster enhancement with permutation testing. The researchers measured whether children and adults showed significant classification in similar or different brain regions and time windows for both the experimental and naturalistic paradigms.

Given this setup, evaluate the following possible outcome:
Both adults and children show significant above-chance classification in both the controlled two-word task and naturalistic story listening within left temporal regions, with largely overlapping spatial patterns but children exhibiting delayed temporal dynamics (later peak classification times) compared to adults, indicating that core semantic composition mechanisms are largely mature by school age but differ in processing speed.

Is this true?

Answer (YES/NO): NO